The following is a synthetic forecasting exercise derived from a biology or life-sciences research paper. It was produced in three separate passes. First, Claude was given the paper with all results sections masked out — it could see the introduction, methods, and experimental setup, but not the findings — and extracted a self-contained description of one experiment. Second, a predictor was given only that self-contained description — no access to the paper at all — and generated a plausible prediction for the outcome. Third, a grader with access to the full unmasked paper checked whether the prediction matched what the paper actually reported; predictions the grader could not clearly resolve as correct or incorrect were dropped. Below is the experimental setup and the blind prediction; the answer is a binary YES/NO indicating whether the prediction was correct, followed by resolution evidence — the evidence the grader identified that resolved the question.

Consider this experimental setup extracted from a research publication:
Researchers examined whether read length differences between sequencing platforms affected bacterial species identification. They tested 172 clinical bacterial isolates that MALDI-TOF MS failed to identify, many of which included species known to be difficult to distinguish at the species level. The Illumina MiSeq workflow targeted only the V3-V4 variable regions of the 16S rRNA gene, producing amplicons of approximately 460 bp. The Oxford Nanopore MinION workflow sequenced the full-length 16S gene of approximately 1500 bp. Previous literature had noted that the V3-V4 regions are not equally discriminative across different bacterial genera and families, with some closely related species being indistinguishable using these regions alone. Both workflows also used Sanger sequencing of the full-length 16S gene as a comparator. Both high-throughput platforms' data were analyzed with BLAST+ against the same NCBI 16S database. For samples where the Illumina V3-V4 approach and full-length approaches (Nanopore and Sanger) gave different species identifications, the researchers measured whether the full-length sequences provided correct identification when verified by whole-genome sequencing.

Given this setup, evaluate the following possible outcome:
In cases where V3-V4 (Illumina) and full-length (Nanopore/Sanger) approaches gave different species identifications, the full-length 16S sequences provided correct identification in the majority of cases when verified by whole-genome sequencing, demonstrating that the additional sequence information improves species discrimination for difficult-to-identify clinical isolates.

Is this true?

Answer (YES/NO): YES